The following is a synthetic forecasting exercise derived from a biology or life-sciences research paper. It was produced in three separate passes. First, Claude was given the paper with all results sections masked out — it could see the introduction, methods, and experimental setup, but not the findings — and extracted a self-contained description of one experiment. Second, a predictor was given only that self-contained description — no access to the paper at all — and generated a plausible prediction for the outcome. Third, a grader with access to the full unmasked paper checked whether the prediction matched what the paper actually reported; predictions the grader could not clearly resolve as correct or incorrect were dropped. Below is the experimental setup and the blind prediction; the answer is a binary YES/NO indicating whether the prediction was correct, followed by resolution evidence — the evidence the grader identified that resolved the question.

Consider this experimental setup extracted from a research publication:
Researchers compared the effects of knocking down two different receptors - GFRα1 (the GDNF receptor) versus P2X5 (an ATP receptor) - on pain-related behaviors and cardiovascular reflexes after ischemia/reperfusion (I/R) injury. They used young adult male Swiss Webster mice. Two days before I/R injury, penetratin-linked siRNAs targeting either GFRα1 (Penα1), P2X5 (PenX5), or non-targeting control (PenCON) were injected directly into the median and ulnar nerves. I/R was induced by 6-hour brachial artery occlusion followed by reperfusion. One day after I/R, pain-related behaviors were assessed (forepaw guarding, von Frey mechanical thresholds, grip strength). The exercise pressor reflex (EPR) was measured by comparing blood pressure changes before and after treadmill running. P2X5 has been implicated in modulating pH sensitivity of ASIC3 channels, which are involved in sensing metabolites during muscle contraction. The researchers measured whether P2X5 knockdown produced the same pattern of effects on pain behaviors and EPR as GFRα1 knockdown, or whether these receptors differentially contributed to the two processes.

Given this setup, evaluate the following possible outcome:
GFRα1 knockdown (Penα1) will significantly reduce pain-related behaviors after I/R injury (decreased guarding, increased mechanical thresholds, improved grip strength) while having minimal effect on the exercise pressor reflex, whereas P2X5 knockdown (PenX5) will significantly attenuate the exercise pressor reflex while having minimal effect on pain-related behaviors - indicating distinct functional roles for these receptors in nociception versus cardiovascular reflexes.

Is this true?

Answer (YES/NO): NO